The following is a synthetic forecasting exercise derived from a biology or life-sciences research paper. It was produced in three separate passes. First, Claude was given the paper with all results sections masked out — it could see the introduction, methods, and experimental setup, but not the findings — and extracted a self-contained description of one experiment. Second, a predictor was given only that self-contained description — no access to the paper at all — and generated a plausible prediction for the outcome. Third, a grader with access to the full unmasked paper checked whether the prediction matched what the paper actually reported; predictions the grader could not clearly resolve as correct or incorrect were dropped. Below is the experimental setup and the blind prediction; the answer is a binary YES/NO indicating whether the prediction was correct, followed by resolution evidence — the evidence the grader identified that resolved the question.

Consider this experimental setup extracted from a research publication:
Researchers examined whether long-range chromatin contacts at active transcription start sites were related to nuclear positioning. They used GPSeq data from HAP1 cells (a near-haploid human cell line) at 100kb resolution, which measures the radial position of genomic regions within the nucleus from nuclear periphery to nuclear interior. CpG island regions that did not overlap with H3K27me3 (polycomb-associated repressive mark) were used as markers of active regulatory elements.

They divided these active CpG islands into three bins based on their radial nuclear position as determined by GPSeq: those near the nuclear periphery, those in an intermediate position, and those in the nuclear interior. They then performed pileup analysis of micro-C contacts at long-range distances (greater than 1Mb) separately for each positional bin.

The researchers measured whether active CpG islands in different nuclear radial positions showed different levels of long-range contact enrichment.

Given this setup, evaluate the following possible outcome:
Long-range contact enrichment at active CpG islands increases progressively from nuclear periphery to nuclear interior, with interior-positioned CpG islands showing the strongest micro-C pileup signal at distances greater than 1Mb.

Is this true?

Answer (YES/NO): NO